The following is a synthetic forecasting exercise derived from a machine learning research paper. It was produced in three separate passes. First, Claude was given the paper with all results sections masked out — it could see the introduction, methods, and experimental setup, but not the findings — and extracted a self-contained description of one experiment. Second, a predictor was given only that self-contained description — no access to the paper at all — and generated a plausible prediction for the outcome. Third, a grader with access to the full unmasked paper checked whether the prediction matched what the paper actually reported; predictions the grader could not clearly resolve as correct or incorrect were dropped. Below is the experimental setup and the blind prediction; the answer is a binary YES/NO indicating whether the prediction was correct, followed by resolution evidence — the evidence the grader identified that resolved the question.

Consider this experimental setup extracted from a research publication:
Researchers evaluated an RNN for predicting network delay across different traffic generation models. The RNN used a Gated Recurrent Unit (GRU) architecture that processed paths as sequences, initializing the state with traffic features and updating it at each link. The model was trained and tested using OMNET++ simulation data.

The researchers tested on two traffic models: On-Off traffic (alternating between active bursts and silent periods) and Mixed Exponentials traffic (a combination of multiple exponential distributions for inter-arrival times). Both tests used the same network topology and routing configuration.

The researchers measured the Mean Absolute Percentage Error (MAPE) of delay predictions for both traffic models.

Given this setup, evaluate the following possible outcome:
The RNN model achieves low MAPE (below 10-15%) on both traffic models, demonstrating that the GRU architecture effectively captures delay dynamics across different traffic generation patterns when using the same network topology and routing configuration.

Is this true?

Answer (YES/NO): NO